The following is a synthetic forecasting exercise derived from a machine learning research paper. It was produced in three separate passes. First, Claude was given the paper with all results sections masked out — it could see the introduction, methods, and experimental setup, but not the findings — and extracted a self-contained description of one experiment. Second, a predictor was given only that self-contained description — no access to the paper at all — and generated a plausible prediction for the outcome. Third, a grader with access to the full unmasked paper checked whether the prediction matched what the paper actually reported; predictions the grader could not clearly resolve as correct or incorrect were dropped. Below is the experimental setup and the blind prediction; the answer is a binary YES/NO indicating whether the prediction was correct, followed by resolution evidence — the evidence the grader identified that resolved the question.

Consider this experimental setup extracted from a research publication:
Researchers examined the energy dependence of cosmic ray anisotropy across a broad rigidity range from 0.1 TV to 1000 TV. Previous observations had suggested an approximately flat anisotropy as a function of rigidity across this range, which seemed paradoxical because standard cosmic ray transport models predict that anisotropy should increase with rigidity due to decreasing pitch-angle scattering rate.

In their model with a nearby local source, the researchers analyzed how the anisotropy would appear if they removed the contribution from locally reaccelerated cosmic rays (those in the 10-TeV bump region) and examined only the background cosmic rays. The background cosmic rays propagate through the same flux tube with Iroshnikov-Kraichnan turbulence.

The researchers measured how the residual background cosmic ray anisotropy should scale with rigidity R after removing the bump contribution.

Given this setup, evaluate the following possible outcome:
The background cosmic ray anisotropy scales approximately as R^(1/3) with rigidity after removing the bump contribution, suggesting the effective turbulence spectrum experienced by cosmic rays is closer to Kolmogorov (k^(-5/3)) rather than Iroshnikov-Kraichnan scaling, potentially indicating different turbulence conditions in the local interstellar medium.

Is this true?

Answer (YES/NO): NO